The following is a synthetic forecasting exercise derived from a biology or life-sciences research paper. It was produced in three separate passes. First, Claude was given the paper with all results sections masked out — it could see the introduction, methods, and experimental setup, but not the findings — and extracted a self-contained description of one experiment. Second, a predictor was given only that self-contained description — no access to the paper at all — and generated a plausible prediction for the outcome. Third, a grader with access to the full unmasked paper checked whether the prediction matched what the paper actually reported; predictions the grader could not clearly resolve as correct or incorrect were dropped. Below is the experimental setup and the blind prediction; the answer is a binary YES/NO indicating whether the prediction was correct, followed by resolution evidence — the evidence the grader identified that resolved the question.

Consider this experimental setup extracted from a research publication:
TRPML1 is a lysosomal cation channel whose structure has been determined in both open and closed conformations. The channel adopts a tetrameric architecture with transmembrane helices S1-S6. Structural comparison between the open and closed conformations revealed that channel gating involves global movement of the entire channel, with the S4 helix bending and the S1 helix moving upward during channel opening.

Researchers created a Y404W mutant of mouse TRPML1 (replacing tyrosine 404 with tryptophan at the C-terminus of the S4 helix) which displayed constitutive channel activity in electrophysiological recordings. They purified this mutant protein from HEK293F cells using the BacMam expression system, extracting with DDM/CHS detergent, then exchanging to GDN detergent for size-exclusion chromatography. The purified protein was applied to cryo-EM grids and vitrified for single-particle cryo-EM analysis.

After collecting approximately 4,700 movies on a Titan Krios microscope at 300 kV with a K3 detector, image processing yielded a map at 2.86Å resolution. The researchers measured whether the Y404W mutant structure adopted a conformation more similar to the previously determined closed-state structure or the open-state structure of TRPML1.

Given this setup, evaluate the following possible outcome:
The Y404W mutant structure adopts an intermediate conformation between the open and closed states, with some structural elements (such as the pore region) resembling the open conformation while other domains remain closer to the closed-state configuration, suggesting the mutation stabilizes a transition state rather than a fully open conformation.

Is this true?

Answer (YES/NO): NO